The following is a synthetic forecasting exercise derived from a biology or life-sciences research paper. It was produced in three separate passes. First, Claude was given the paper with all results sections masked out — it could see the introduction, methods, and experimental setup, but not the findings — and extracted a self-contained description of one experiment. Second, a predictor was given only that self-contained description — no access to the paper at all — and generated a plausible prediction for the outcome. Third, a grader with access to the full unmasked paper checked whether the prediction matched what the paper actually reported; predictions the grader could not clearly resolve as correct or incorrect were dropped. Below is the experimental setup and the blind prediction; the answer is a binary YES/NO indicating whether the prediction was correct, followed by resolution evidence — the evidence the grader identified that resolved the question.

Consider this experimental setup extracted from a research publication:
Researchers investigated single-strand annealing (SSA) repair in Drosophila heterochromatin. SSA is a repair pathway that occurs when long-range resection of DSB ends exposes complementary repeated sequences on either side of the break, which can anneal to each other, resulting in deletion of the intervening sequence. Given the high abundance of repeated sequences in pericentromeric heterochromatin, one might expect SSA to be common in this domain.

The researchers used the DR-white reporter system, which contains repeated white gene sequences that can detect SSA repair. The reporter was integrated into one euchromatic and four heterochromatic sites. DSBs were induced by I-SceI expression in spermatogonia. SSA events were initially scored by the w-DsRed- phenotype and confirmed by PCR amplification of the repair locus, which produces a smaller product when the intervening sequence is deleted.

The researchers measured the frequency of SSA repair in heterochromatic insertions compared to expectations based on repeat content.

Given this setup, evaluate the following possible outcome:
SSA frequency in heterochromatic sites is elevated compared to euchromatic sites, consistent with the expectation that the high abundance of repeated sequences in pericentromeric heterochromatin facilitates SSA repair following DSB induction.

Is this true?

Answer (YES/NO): NO